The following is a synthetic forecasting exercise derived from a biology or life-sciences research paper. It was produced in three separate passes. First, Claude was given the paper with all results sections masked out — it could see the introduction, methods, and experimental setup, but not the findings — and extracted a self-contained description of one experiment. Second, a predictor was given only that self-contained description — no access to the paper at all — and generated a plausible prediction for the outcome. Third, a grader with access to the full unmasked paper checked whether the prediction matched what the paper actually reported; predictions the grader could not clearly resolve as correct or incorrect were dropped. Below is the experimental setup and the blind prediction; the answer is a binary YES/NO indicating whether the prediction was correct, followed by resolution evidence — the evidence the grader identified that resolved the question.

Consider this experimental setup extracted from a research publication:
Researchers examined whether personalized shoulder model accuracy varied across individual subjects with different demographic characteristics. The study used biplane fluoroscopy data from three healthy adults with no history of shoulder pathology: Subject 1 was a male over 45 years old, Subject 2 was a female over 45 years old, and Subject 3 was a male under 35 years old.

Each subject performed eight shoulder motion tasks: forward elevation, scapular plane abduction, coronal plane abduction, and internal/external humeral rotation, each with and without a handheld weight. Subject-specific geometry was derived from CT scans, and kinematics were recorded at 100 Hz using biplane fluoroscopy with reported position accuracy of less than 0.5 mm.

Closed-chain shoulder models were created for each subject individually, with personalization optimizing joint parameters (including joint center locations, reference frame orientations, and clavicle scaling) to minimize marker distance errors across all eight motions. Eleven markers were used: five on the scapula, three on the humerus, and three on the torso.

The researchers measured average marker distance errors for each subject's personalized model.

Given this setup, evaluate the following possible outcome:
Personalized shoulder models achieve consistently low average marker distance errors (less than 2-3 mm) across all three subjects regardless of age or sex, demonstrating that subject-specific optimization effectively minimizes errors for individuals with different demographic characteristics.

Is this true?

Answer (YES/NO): YES